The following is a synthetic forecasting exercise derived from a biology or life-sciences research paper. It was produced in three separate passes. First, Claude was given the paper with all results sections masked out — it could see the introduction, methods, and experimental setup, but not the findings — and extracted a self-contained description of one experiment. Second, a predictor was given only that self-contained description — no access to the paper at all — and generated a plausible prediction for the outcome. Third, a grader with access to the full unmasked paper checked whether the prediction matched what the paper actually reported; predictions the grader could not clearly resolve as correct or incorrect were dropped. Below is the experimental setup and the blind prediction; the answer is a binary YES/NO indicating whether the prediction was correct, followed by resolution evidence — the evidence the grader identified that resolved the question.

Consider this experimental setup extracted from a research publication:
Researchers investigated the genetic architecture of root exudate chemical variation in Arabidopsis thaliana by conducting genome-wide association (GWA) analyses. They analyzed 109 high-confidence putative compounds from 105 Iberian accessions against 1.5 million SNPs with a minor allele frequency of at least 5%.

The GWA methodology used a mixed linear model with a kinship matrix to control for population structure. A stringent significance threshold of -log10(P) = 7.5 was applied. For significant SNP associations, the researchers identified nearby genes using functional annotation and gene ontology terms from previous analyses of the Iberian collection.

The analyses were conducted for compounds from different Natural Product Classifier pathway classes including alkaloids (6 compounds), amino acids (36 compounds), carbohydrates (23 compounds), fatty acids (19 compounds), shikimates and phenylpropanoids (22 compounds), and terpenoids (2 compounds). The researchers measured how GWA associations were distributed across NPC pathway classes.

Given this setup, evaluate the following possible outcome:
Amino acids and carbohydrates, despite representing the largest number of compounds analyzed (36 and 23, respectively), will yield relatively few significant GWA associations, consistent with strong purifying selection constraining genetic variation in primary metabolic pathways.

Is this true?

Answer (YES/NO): NO